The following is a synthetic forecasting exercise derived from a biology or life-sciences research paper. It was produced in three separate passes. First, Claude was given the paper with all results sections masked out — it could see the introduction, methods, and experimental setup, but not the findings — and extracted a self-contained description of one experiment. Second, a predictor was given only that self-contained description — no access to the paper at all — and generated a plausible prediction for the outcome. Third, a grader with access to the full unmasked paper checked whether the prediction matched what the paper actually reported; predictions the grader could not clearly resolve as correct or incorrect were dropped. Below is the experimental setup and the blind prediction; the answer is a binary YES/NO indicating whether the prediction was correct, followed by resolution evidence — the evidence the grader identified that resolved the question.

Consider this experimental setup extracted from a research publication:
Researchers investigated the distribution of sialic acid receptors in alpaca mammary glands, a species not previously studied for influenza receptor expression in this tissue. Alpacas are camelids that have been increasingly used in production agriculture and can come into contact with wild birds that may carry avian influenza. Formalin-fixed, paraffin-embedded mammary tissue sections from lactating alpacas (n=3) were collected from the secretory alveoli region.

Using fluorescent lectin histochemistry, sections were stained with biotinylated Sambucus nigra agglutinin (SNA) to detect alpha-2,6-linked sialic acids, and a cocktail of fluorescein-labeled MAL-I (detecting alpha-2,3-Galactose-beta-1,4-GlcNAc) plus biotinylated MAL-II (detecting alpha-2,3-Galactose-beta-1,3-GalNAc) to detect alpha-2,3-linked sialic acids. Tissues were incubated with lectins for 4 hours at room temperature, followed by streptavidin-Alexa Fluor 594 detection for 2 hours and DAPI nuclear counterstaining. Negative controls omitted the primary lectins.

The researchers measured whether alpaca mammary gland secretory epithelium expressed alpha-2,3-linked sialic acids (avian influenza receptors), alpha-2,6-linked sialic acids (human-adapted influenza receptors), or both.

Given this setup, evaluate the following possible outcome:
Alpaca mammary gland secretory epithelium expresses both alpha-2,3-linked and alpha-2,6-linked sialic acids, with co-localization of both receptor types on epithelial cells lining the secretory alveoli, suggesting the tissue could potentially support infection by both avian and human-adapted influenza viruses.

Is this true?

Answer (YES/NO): YES